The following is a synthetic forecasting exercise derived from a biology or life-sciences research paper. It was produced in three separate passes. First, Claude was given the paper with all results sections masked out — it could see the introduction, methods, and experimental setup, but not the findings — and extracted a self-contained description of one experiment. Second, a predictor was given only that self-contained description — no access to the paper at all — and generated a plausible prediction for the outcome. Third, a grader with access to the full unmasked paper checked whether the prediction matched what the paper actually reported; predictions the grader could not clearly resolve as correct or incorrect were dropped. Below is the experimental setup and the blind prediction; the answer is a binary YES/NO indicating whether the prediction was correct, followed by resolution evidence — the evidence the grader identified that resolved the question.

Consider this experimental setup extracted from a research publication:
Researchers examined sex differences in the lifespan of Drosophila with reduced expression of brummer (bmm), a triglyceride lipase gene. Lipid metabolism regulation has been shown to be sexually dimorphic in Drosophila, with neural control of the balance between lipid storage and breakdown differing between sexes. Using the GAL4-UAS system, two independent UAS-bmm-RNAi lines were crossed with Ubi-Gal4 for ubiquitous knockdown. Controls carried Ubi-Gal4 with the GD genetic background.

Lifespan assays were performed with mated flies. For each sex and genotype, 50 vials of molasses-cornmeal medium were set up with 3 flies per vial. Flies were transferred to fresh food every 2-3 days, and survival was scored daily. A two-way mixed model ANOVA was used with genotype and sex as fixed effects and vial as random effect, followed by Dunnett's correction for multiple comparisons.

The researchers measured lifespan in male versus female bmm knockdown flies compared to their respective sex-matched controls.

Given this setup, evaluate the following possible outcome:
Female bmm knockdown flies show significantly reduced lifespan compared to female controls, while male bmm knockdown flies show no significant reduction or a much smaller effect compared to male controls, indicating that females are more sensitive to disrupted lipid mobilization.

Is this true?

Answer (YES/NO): NO